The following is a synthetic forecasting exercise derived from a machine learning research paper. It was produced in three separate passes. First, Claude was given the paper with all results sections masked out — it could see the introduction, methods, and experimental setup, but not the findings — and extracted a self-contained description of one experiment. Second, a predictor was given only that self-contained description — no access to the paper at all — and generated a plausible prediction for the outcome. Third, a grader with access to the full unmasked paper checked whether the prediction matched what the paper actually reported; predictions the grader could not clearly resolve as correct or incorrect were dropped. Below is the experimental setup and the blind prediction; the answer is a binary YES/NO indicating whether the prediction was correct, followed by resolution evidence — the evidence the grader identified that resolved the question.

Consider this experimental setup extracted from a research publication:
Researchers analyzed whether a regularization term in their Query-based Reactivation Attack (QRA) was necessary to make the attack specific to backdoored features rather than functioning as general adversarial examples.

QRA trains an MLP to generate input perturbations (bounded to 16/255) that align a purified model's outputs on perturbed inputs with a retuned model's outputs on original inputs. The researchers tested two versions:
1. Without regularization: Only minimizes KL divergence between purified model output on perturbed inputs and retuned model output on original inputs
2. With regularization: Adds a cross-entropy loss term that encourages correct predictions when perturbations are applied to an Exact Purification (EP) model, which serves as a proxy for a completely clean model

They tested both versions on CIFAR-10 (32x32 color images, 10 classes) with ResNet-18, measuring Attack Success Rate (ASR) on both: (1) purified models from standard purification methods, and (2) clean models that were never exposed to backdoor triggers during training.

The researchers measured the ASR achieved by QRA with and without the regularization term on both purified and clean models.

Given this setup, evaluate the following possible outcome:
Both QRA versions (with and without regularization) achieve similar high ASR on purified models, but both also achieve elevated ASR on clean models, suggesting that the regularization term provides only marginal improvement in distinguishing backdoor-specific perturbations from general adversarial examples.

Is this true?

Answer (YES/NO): NO